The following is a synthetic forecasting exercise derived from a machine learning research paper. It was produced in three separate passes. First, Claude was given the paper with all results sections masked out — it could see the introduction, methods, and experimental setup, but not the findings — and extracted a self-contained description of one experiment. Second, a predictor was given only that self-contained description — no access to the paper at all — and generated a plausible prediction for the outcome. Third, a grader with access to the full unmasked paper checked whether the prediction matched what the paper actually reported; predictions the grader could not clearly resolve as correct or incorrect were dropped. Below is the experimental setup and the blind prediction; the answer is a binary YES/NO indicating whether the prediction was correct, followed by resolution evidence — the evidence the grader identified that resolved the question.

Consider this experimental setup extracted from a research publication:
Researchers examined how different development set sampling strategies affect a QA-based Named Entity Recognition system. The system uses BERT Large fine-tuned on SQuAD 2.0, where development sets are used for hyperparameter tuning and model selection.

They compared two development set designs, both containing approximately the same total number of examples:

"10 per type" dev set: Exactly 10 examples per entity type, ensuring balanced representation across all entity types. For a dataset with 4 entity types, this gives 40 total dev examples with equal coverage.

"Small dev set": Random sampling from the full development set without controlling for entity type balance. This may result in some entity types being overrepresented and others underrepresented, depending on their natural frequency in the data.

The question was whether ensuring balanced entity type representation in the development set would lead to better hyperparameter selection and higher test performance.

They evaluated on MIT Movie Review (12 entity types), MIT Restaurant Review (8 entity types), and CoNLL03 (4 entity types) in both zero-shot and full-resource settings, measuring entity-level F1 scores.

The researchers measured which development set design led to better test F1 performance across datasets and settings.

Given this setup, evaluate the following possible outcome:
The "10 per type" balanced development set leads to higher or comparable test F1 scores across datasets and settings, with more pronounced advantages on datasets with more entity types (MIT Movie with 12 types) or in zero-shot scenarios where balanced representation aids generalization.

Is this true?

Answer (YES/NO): NO